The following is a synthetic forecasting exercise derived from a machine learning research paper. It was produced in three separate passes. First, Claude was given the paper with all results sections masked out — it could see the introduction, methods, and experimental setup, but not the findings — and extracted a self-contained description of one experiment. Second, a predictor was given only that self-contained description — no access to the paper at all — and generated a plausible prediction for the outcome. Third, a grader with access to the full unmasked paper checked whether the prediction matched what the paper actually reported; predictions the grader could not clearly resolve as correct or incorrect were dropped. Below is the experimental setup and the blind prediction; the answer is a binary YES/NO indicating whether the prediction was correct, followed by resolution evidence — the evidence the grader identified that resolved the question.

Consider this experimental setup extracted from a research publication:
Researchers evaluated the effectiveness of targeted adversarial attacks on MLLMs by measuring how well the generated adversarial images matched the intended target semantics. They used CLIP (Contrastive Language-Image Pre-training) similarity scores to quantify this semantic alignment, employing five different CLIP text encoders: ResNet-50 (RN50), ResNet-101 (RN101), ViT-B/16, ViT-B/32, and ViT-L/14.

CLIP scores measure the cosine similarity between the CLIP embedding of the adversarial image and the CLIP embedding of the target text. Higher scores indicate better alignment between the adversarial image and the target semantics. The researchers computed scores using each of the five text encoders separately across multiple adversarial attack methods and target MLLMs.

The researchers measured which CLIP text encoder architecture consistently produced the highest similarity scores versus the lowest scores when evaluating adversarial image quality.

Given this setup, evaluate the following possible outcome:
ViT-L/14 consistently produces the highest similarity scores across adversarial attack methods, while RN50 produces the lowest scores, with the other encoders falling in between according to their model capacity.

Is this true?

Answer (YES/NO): NO